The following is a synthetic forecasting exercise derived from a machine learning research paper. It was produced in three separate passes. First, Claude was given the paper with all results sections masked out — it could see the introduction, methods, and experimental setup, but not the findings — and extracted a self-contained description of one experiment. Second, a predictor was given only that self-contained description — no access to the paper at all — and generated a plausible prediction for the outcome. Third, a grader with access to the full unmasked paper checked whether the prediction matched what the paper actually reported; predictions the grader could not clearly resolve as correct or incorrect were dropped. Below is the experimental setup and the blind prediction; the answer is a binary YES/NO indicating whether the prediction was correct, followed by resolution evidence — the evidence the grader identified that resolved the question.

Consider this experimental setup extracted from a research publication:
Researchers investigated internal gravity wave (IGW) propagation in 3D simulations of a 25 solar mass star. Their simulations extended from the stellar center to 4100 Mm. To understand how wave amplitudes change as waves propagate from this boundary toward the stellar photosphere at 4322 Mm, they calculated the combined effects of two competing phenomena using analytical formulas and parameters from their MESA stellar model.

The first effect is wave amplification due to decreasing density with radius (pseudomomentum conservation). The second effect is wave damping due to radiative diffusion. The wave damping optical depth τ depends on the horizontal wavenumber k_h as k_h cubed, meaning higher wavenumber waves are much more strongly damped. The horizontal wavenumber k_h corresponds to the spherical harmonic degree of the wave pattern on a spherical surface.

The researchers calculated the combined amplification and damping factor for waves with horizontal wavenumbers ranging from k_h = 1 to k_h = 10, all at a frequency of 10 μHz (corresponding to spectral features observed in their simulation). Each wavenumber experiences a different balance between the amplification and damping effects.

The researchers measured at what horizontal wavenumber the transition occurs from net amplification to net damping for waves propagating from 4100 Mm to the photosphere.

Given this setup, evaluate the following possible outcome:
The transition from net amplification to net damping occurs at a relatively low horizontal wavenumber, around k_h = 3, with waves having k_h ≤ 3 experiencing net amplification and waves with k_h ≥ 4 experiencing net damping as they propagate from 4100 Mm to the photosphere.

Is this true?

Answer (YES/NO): NO